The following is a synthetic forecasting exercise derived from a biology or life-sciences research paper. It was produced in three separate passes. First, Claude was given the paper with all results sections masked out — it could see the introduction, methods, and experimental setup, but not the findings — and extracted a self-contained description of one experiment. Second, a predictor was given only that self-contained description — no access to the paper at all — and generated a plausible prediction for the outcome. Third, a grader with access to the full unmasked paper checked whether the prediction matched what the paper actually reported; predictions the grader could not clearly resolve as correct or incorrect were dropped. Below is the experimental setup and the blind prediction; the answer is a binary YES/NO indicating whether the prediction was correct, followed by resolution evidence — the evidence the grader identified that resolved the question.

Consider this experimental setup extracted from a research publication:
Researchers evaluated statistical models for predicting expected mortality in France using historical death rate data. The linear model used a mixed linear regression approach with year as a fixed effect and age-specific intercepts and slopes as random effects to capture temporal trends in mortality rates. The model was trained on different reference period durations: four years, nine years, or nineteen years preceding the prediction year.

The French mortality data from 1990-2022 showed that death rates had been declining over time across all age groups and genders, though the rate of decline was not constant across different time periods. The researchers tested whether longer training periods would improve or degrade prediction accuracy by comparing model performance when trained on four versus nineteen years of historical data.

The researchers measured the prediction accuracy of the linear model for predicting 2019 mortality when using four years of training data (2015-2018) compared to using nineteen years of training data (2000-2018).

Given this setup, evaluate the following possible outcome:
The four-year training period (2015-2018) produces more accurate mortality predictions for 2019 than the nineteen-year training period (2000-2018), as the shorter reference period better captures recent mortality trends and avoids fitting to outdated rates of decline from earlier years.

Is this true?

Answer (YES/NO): YES